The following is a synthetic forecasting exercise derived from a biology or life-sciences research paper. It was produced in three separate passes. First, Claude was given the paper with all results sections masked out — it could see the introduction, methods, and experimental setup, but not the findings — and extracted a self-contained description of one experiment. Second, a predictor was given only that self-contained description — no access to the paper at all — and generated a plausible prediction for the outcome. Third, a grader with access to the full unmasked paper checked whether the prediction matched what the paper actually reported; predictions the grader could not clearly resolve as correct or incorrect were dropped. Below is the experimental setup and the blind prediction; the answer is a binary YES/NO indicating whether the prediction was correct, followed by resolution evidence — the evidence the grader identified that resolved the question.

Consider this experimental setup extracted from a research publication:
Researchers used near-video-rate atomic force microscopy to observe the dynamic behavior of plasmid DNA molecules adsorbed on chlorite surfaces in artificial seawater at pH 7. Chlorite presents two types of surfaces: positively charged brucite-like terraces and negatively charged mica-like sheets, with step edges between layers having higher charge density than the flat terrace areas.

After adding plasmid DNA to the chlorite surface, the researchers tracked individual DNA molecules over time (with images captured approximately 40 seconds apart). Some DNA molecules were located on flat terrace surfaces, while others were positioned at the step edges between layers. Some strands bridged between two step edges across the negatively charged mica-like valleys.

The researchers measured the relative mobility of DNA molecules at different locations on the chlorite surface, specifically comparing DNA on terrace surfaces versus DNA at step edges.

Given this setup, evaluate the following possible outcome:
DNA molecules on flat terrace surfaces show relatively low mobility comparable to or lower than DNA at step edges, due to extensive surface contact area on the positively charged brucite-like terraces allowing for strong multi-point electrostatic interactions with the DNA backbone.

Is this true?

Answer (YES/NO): NO